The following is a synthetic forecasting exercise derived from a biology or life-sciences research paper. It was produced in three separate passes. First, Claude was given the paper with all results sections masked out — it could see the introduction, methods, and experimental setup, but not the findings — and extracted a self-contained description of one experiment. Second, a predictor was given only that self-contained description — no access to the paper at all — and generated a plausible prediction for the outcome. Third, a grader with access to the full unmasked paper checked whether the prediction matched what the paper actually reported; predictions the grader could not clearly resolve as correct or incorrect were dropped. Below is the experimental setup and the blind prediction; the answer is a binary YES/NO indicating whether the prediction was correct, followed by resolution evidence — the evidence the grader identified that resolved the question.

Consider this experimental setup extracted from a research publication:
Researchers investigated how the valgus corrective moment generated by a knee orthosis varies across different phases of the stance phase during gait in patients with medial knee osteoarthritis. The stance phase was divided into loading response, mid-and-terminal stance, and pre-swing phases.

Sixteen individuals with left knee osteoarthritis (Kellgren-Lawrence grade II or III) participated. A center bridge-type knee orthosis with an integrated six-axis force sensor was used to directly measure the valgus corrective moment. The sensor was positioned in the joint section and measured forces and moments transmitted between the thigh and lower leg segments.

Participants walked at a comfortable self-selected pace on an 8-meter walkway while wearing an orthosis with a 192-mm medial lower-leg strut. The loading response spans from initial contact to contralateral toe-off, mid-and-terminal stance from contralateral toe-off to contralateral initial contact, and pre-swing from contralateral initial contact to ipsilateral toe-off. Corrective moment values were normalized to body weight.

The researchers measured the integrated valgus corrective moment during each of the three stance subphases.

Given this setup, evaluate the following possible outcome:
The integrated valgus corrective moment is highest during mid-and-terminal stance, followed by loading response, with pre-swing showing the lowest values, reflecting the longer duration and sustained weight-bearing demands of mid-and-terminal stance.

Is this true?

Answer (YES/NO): YES